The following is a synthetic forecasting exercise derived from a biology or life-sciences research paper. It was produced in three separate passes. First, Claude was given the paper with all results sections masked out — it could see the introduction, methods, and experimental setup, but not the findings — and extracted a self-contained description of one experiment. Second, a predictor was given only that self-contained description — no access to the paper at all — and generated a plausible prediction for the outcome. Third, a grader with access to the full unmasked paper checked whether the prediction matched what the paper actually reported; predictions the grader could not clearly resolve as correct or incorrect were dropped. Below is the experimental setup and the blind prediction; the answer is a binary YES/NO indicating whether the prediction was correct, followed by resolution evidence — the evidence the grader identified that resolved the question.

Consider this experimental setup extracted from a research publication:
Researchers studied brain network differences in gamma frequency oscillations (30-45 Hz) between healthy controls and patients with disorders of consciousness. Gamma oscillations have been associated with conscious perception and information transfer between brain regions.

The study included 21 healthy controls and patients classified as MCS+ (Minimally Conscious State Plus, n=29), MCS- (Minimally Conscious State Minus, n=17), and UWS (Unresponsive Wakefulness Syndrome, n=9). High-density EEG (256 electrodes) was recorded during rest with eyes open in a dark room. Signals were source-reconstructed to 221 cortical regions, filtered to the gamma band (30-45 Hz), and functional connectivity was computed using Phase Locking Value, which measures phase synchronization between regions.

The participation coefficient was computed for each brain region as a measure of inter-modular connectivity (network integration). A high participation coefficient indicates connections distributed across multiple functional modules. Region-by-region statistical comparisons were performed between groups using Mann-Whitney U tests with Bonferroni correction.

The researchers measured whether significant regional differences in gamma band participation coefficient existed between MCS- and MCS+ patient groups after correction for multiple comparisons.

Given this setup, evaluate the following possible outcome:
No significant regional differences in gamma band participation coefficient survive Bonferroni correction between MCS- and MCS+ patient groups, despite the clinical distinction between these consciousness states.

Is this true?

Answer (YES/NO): YES